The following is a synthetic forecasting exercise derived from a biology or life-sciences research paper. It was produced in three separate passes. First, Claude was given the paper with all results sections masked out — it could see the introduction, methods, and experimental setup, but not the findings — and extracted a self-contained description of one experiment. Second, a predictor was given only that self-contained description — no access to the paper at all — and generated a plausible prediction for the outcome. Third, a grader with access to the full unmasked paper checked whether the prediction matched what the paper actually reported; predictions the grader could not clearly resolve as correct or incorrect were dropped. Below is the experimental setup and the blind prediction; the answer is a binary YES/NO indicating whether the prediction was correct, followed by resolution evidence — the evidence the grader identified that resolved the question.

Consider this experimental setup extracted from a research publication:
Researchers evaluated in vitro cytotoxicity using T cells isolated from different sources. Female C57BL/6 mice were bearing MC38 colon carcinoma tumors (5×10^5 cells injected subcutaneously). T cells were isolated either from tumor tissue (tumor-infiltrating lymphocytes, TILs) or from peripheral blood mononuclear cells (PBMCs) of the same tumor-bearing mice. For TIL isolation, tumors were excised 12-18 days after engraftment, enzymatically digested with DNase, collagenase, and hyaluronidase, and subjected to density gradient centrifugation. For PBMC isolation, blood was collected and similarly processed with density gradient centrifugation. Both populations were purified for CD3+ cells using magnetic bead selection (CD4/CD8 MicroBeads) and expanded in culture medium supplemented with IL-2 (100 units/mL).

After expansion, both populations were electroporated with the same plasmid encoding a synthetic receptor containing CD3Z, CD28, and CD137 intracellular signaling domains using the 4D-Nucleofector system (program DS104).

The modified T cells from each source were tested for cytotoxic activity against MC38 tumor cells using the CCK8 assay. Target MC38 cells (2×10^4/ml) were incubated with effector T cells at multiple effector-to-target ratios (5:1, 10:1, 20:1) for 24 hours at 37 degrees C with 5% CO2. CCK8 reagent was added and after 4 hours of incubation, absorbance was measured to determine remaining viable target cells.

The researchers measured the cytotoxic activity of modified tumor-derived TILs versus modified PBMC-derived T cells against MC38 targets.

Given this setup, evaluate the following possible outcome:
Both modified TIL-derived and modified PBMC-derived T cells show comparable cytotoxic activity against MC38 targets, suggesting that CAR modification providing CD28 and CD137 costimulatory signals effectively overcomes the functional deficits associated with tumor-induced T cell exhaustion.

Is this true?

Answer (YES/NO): NO